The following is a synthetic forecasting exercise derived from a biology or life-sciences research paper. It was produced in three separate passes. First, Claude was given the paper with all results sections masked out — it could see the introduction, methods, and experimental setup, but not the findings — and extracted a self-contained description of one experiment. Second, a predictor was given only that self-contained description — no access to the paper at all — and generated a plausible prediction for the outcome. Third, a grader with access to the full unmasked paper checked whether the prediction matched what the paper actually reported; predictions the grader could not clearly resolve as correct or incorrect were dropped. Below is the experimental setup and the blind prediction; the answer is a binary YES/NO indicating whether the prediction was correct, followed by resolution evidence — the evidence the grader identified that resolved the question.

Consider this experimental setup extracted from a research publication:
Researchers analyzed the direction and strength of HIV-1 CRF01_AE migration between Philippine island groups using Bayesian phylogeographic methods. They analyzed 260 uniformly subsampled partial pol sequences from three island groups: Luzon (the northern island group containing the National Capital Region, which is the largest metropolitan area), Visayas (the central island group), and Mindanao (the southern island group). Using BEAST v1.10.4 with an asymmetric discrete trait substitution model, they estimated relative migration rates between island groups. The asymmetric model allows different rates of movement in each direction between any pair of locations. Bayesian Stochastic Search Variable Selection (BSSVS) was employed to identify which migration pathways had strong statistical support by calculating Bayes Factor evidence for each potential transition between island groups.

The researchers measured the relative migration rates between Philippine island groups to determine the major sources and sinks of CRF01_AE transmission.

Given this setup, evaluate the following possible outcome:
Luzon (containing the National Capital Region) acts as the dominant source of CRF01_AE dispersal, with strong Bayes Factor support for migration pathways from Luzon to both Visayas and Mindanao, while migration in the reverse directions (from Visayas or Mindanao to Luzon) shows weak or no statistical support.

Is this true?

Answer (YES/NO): NO